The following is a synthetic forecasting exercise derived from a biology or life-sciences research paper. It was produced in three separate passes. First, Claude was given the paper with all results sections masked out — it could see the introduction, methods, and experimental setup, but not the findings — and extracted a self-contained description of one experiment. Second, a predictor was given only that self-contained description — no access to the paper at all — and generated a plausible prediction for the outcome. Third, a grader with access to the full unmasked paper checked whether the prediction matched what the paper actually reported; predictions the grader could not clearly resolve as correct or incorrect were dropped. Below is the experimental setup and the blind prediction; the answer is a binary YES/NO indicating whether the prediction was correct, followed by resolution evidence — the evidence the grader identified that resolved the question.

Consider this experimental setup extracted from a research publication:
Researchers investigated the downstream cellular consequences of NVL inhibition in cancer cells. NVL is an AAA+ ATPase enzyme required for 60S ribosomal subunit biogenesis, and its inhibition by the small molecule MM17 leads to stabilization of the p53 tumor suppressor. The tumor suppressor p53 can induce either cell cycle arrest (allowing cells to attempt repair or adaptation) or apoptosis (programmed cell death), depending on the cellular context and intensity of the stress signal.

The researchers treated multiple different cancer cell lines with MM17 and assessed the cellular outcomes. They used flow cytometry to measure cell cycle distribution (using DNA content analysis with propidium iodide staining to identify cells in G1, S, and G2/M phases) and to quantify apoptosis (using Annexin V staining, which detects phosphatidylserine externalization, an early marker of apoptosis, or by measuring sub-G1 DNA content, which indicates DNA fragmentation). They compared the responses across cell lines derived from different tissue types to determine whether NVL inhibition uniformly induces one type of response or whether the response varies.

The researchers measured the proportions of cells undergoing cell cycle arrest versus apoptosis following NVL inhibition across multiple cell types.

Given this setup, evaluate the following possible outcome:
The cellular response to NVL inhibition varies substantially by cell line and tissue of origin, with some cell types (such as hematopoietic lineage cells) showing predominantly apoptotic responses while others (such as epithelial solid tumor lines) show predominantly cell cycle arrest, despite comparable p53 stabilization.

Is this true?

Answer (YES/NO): YES